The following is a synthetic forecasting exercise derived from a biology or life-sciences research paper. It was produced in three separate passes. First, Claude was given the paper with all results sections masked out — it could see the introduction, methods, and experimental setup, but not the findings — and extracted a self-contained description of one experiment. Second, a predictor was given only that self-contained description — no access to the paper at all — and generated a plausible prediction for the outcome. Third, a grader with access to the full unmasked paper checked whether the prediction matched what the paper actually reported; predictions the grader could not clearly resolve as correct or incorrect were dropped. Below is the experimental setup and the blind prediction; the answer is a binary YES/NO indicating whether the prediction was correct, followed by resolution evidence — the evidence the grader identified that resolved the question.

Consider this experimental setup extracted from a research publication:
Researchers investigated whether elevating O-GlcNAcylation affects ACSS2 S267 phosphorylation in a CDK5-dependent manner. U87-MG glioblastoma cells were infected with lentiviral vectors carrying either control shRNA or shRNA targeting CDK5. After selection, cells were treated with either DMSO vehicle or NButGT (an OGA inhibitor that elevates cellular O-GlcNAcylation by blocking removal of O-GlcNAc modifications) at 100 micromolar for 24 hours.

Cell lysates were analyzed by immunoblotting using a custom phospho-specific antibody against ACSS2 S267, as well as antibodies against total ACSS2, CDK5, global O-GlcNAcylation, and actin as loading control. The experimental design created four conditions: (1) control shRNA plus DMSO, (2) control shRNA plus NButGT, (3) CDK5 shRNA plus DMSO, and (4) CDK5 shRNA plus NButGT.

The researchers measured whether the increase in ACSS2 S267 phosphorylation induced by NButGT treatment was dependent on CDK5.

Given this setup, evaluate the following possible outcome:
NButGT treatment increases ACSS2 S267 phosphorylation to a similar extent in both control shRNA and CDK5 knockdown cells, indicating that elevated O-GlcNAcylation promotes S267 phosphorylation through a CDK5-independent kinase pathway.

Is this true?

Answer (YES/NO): NO